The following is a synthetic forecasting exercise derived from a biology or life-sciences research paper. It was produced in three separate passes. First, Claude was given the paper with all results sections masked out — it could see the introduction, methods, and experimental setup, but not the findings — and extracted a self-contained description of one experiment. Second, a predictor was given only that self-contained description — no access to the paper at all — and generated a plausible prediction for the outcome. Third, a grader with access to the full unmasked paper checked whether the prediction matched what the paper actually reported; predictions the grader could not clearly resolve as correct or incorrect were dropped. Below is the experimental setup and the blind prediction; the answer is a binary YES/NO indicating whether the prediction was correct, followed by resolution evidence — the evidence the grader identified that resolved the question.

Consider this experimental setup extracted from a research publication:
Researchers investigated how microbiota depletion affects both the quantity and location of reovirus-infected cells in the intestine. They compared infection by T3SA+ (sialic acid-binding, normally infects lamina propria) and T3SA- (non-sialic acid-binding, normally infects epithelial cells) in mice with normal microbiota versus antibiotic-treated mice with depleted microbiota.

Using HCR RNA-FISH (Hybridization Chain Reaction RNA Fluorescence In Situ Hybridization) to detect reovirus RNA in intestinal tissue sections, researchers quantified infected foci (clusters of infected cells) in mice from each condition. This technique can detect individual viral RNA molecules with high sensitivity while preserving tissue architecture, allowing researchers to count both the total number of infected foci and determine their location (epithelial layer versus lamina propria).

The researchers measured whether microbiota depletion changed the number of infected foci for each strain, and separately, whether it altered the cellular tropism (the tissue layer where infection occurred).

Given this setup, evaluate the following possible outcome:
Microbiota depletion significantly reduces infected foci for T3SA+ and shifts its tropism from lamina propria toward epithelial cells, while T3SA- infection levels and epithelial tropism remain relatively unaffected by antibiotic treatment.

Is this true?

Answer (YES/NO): NO